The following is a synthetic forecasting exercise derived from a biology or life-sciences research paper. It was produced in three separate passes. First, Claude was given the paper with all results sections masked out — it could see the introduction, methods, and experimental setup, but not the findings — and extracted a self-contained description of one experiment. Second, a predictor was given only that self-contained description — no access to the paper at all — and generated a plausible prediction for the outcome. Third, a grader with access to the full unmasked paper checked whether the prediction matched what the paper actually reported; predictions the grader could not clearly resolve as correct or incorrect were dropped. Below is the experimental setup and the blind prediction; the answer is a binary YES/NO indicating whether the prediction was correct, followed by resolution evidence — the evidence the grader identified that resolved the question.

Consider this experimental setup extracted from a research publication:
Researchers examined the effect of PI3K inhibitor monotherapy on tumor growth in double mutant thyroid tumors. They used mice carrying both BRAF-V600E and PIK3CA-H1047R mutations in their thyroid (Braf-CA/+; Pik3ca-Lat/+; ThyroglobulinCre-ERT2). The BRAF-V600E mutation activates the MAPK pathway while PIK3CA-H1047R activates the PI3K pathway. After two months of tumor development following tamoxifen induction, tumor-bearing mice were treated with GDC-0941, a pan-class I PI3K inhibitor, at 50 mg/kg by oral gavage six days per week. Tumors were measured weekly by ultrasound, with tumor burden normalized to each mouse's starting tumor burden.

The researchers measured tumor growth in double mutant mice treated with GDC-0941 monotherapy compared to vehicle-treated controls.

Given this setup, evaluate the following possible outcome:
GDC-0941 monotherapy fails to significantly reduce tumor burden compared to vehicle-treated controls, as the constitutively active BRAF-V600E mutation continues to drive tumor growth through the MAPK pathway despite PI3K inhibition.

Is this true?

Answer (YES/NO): NO